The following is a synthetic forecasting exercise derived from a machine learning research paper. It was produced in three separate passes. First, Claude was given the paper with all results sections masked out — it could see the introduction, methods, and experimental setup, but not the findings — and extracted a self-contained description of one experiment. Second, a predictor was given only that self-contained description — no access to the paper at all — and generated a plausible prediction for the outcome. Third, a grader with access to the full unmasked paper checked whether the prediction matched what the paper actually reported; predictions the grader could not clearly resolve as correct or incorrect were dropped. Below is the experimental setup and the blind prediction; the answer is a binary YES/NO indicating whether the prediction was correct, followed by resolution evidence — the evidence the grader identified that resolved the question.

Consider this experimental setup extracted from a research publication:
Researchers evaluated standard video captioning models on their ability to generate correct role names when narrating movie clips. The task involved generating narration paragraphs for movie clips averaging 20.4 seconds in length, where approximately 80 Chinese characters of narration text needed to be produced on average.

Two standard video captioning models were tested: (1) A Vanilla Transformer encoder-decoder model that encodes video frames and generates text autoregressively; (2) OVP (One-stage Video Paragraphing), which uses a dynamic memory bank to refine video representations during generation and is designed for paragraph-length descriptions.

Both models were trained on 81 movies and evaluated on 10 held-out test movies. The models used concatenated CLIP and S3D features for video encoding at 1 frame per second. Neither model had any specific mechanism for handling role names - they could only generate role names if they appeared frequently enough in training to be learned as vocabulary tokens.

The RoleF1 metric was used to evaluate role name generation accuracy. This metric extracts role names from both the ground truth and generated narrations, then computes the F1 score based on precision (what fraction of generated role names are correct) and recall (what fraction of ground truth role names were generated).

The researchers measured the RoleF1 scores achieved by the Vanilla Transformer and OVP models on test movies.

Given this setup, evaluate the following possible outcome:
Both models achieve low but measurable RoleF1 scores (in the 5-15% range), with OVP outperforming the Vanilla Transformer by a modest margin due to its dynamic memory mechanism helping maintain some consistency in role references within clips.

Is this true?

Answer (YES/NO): NO